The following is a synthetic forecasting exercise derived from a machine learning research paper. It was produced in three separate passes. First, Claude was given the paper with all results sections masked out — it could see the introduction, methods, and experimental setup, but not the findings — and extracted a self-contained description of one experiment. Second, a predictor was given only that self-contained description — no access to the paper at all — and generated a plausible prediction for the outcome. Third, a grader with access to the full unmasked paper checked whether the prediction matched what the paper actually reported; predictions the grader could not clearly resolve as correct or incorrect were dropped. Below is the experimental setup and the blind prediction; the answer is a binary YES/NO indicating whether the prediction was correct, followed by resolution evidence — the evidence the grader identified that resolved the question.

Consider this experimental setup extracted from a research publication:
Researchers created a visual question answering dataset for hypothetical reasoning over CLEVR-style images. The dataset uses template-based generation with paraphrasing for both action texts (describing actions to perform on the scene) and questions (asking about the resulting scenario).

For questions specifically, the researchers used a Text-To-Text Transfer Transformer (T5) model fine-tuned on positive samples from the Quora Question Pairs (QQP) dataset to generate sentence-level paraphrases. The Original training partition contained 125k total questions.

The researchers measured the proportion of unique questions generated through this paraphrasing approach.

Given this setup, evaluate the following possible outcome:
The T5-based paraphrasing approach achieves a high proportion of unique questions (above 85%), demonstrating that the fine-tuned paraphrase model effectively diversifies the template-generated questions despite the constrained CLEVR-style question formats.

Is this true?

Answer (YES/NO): NO